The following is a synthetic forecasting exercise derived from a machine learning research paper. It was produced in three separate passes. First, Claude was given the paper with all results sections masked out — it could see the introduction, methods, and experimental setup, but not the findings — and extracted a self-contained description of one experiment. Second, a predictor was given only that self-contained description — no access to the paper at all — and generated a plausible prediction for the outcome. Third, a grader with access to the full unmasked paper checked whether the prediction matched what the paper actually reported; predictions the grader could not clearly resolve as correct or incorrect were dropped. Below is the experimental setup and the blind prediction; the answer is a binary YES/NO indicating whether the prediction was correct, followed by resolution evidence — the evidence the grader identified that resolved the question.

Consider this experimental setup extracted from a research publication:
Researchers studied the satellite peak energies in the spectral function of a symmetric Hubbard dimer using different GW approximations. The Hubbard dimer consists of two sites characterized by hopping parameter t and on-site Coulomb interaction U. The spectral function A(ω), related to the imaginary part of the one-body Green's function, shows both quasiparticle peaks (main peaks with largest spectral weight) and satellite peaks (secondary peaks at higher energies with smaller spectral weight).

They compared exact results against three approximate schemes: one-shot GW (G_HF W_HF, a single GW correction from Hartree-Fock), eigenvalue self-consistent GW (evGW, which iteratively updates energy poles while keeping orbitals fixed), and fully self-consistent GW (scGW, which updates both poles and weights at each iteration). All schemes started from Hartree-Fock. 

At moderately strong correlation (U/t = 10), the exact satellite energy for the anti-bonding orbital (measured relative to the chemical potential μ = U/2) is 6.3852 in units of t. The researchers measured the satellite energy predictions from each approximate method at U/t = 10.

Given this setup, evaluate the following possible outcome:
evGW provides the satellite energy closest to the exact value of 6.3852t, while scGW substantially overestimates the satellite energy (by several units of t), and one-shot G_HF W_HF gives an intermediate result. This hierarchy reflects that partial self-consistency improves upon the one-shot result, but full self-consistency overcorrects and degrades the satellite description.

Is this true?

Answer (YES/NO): NO